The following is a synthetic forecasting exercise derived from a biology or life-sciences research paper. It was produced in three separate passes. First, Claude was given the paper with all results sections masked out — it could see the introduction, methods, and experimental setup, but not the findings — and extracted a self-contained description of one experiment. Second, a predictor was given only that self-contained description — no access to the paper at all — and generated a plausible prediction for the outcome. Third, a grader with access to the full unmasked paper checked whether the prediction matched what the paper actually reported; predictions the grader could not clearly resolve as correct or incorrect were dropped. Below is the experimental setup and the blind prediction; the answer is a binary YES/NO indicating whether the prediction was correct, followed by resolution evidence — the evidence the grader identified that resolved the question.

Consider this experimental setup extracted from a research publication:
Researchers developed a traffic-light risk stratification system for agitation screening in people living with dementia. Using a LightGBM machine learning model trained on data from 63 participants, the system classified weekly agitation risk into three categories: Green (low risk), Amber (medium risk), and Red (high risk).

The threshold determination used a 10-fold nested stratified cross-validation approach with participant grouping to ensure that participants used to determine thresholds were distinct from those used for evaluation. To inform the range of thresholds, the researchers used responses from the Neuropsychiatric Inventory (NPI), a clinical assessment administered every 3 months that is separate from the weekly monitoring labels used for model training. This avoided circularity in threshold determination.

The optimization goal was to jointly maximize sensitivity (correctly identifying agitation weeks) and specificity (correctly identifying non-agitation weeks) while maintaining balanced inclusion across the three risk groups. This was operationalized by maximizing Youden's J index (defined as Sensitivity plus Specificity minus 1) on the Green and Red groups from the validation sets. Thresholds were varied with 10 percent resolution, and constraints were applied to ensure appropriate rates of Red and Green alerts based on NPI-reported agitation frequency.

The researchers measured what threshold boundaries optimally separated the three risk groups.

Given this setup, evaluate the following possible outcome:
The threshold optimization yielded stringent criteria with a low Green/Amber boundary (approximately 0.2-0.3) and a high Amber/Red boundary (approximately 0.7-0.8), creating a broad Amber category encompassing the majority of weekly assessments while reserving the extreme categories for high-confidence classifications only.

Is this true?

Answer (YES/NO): NO